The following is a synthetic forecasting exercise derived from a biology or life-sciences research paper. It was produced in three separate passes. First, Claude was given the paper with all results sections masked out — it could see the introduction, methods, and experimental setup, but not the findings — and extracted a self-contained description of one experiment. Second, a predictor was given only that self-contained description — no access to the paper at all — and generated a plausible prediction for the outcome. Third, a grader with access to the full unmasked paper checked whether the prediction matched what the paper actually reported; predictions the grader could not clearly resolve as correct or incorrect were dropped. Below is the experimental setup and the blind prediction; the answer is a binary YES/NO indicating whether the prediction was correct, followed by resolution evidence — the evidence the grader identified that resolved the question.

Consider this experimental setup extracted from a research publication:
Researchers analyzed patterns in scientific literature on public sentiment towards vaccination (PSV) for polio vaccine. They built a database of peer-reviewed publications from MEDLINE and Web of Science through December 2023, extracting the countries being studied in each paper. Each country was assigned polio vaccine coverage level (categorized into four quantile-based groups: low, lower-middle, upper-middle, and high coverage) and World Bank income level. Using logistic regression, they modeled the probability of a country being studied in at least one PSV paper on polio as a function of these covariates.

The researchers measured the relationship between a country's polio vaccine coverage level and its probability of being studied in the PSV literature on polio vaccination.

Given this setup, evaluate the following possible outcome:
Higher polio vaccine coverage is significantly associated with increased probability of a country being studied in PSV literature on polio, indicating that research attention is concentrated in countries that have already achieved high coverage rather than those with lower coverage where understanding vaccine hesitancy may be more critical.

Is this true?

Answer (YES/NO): NO